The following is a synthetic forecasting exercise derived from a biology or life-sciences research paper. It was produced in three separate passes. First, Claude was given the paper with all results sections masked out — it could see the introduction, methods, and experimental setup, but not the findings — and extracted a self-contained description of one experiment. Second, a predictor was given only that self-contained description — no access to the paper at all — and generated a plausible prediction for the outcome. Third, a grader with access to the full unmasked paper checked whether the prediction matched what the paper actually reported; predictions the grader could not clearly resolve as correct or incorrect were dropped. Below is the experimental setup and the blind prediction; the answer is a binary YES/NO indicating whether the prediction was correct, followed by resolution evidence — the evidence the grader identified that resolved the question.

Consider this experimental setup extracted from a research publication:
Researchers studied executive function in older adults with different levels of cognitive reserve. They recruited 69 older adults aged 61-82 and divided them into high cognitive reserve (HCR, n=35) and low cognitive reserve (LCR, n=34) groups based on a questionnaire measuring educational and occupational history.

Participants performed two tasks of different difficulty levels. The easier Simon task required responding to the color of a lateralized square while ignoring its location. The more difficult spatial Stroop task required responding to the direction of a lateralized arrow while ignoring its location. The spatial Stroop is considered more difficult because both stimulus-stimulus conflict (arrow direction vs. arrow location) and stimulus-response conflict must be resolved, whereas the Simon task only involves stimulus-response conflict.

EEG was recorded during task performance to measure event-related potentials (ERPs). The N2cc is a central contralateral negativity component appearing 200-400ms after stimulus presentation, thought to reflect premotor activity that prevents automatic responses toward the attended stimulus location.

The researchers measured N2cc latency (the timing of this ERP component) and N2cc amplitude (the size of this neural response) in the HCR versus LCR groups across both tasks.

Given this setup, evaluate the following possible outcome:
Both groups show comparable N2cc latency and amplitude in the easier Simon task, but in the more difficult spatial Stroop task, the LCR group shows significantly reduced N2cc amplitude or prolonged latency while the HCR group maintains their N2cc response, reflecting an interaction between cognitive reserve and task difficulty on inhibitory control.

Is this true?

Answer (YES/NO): NO